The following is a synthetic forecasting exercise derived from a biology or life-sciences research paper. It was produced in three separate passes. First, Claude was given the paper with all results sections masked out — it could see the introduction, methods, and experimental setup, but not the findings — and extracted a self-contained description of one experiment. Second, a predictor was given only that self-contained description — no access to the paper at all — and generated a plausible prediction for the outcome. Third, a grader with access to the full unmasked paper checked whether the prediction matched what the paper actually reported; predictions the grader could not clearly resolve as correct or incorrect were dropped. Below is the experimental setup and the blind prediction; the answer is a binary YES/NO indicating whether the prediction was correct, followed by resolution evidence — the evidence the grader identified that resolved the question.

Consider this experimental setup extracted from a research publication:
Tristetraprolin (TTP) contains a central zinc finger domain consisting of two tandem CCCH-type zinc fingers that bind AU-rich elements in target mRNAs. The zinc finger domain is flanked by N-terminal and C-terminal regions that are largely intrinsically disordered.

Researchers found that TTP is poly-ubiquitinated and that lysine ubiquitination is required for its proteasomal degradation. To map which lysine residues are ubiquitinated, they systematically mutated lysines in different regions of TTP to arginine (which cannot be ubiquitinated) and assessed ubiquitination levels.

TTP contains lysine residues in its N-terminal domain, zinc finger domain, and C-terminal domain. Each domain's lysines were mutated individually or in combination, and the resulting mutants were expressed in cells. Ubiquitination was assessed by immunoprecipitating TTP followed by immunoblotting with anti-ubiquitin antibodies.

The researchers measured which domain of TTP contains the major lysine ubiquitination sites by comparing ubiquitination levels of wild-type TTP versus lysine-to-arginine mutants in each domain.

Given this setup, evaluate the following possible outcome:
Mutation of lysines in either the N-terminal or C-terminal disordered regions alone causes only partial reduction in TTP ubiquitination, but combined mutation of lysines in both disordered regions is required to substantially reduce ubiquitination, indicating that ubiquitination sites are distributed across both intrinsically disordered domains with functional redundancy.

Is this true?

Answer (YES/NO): NO